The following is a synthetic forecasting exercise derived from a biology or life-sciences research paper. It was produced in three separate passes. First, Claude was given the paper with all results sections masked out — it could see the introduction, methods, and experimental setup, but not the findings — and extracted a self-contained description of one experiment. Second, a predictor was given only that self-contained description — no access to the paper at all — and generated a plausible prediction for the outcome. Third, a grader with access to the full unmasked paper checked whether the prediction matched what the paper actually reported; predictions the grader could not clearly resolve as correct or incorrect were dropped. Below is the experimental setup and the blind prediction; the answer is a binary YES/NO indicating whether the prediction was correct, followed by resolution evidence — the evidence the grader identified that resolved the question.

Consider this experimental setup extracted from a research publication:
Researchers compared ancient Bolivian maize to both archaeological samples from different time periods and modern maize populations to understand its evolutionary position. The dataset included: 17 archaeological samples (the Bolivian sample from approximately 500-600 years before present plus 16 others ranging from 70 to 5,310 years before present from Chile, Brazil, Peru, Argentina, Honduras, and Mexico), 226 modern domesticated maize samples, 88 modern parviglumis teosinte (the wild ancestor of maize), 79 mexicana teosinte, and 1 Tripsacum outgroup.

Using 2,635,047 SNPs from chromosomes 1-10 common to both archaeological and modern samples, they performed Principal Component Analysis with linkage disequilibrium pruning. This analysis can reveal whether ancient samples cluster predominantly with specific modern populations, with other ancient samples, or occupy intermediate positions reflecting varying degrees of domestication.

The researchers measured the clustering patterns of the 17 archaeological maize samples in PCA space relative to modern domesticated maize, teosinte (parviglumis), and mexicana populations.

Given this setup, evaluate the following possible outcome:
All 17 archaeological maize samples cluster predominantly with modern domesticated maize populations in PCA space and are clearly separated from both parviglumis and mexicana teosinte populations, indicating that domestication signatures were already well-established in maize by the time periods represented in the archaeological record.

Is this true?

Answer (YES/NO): NO